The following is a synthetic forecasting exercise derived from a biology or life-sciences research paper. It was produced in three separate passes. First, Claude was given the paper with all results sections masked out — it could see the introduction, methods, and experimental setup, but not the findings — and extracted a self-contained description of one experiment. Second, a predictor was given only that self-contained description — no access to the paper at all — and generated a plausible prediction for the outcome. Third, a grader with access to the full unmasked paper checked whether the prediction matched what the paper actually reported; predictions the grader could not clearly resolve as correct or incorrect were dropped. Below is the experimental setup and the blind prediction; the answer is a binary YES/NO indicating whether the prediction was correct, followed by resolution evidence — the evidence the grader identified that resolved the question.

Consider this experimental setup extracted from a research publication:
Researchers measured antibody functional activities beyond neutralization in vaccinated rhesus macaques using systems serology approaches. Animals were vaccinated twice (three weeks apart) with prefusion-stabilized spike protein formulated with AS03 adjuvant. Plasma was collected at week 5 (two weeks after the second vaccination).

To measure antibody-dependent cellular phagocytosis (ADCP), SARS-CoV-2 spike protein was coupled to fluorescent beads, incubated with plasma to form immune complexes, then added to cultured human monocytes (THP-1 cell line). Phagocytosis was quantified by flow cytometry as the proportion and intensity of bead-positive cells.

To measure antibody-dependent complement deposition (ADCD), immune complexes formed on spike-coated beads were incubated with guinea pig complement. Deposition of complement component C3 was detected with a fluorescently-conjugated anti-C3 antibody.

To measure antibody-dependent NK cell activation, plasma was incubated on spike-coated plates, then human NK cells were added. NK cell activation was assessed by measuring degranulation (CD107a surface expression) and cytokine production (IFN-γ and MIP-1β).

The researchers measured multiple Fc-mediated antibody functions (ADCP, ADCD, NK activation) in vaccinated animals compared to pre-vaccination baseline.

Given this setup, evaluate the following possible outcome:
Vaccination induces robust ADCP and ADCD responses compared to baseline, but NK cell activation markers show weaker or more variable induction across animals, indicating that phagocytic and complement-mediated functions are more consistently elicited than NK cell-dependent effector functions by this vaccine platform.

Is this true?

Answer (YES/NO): NO